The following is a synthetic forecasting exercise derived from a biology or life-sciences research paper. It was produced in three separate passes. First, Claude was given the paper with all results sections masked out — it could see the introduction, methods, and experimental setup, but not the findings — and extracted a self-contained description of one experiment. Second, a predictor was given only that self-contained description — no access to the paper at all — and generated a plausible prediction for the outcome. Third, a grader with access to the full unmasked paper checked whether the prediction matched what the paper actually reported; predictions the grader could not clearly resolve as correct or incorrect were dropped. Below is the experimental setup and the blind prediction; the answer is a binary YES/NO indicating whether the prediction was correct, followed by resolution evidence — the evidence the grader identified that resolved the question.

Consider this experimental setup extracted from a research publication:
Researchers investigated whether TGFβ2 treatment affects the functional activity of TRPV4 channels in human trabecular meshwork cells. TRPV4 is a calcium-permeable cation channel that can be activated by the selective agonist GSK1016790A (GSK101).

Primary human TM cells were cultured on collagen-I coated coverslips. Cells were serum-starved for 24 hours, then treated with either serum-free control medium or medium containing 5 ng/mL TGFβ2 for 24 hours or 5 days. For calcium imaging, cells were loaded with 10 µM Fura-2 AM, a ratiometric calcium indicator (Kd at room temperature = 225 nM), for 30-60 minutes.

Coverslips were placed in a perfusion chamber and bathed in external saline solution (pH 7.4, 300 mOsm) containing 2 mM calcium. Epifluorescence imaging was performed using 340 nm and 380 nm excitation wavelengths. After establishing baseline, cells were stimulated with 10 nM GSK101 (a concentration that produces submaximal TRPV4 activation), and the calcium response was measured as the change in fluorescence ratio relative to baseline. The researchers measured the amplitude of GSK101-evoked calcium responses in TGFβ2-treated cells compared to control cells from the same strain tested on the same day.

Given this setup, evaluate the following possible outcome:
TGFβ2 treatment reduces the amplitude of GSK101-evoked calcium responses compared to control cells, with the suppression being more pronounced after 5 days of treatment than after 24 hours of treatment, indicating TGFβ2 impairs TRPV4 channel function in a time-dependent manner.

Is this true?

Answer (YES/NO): NO